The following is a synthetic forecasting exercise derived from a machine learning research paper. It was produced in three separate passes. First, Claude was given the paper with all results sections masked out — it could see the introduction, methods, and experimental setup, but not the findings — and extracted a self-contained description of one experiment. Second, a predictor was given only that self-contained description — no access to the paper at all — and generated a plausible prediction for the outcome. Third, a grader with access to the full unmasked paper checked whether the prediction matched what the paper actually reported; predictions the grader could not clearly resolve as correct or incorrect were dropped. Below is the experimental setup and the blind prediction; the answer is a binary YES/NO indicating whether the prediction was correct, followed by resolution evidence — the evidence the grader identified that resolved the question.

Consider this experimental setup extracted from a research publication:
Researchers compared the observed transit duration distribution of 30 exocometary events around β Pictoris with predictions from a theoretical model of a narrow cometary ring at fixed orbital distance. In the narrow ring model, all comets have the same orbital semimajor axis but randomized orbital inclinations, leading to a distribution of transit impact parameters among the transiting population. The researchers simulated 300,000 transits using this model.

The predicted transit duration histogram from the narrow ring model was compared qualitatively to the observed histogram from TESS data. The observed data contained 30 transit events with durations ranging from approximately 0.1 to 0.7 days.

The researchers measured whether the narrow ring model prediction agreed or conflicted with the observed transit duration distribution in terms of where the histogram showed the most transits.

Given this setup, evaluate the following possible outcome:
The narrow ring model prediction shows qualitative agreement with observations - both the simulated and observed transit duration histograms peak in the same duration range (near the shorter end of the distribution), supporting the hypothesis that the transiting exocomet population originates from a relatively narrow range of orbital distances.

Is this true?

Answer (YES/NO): NO